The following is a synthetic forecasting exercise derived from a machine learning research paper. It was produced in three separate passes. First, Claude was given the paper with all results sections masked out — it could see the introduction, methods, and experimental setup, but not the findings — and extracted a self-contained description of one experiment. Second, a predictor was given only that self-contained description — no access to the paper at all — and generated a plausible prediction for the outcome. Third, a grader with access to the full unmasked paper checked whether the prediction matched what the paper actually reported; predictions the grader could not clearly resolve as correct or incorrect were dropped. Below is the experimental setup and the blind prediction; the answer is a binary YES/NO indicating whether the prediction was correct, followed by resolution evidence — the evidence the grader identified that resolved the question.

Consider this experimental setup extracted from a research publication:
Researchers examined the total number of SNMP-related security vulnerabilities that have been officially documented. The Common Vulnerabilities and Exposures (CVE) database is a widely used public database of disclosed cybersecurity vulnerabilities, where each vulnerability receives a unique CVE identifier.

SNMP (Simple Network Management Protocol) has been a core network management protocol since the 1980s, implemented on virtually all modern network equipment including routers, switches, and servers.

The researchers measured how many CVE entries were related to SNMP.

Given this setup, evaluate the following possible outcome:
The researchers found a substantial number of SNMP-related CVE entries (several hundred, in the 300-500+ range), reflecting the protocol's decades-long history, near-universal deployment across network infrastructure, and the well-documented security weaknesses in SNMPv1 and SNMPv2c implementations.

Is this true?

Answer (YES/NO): YES